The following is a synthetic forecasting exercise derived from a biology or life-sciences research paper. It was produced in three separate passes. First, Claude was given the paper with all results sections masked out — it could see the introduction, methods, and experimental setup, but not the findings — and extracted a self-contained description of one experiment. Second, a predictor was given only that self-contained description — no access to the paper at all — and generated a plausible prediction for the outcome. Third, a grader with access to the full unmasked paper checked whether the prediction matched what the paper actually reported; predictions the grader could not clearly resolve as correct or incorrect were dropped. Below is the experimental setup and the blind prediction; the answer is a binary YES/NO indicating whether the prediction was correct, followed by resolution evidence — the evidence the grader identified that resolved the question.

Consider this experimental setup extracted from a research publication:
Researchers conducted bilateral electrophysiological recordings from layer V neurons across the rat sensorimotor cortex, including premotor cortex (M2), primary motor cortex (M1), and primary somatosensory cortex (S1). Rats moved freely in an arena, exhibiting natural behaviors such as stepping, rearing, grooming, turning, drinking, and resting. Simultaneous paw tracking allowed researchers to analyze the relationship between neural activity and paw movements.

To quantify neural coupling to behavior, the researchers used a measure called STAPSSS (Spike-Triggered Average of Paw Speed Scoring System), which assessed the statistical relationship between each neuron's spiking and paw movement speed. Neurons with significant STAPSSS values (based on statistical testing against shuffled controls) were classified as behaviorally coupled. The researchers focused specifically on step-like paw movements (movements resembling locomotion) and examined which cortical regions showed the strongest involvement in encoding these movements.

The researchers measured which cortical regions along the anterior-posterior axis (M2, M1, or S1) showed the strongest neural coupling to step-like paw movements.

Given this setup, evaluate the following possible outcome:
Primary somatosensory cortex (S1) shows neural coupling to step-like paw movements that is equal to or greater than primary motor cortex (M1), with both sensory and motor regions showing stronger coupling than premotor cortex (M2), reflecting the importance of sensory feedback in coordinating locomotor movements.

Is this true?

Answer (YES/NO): YES